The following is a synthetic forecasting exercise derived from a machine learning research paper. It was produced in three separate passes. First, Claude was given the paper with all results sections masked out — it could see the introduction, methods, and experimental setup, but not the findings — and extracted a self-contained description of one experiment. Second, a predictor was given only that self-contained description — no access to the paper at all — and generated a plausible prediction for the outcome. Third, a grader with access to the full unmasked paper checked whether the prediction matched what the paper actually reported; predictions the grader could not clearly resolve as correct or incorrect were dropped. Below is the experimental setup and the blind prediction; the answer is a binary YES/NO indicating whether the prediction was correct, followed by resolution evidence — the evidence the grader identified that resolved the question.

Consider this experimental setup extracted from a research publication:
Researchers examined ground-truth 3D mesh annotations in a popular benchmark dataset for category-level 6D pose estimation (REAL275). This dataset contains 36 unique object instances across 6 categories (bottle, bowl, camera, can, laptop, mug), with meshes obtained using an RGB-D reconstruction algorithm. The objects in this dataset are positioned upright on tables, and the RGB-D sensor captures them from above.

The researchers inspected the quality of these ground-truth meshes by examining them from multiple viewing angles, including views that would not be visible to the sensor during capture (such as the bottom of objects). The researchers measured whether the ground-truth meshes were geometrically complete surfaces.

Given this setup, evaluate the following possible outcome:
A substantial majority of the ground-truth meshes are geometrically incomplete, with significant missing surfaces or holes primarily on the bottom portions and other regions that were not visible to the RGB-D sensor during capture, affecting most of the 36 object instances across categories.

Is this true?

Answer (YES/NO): NO